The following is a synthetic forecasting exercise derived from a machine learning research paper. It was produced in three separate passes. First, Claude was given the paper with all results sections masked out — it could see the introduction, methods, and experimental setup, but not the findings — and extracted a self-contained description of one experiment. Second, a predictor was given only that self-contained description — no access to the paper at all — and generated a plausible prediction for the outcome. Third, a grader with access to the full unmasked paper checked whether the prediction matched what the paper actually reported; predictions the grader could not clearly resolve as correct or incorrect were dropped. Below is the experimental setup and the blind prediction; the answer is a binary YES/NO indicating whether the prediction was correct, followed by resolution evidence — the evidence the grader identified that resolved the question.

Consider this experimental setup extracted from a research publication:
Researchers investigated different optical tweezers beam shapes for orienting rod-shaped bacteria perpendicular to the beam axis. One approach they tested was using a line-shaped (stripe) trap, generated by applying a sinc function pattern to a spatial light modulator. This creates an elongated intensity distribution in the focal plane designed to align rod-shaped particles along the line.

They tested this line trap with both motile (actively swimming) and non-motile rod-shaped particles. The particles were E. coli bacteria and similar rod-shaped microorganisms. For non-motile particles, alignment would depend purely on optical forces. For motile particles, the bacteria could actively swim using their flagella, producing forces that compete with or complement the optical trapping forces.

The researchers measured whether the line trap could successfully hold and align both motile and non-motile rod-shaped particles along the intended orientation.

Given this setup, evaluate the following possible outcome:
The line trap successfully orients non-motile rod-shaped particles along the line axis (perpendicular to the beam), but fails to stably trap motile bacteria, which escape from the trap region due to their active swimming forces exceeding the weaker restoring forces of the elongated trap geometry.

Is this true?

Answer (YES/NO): YES